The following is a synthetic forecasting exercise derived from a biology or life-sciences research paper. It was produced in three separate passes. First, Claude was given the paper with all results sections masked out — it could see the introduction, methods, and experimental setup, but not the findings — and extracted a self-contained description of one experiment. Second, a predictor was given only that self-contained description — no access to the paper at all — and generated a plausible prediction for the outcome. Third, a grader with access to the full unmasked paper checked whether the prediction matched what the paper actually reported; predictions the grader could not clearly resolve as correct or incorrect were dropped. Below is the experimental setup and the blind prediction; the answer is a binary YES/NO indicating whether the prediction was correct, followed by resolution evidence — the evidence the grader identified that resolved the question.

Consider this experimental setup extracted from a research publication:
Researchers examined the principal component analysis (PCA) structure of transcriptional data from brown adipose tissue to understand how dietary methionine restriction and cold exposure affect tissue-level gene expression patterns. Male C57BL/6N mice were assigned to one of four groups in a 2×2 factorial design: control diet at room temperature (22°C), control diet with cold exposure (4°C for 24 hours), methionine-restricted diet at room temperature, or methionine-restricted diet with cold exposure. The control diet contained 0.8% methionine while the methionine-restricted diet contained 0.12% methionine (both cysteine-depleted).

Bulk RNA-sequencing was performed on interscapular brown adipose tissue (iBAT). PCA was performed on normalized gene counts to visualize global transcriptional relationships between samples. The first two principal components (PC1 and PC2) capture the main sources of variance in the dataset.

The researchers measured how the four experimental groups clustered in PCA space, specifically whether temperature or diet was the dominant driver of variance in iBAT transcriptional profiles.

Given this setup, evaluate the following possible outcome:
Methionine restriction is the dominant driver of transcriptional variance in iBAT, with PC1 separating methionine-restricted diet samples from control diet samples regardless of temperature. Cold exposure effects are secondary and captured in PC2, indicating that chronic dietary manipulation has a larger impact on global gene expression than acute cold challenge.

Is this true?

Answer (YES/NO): NO